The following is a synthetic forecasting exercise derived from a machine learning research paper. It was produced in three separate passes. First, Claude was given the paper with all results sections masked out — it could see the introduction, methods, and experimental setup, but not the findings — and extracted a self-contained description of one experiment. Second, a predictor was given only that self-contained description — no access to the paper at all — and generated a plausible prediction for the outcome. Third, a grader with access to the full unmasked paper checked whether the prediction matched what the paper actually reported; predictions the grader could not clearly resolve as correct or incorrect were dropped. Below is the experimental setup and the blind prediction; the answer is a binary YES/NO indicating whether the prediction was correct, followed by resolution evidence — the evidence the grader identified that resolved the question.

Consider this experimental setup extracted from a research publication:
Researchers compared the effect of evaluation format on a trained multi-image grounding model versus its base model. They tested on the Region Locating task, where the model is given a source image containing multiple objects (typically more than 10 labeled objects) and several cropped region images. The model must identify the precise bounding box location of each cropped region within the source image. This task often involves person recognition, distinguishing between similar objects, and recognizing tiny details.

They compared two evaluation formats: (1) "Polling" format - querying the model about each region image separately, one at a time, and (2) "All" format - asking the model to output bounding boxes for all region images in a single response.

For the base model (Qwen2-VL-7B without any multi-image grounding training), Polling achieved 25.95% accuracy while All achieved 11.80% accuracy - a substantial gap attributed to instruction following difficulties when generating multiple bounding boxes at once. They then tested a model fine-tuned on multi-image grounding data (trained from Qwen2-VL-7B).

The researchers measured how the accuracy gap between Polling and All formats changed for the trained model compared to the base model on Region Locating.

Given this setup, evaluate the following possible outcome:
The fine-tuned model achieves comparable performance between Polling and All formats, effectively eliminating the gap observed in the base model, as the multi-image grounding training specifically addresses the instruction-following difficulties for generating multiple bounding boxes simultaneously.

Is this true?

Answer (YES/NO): NO